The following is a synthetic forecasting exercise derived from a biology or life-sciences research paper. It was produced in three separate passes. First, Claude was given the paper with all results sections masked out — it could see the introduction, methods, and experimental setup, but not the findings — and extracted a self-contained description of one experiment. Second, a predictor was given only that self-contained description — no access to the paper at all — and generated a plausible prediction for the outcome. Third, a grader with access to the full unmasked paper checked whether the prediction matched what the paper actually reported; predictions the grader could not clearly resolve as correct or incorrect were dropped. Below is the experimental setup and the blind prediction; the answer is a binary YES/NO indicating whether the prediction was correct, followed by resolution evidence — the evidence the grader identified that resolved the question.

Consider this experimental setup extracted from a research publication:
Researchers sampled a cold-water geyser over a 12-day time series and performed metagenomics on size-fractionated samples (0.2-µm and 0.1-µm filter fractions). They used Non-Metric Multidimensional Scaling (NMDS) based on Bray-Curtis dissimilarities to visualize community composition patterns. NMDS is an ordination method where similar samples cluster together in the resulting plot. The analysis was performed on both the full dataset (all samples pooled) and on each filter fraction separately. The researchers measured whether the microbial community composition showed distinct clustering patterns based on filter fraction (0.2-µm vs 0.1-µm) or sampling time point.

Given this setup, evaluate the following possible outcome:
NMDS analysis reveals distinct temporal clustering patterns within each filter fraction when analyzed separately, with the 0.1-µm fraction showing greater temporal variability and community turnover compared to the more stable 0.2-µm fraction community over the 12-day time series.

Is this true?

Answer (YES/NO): NO